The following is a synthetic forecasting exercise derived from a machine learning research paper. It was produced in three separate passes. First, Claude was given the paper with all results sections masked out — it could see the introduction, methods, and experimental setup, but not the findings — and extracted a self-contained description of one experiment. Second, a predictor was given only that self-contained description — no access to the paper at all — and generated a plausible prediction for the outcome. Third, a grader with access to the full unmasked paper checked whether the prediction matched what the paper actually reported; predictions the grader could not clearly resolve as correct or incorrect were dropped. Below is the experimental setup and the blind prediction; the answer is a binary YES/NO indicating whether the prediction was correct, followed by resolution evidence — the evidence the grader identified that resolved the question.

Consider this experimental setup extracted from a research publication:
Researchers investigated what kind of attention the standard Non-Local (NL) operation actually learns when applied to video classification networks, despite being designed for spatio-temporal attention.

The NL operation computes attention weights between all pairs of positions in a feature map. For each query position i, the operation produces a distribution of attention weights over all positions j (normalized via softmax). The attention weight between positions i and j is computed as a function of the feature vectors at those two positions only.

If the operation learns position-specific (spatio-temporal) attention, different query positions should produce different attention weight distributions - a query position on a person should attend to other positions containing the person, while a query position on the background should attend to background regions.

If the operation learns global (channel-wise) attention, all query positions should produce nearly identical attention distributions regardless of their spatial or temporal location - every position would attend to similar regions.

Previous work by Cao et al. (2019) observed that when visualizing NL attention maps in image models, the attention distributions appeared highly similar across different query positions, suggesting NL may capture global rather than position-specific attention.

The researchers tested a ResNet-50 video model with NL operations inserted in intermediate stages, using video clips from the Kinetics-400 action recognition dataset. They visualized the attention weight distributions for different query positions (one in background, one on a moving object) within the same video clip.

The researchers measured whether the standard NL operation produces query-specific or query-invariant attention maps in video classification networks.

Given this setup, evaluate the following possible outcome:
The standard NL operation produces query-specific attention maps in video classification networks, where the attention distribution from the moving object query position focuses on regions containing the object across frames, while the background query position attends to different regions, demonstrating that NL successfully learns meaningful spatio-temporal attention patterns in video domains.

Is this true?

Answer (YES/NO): NO